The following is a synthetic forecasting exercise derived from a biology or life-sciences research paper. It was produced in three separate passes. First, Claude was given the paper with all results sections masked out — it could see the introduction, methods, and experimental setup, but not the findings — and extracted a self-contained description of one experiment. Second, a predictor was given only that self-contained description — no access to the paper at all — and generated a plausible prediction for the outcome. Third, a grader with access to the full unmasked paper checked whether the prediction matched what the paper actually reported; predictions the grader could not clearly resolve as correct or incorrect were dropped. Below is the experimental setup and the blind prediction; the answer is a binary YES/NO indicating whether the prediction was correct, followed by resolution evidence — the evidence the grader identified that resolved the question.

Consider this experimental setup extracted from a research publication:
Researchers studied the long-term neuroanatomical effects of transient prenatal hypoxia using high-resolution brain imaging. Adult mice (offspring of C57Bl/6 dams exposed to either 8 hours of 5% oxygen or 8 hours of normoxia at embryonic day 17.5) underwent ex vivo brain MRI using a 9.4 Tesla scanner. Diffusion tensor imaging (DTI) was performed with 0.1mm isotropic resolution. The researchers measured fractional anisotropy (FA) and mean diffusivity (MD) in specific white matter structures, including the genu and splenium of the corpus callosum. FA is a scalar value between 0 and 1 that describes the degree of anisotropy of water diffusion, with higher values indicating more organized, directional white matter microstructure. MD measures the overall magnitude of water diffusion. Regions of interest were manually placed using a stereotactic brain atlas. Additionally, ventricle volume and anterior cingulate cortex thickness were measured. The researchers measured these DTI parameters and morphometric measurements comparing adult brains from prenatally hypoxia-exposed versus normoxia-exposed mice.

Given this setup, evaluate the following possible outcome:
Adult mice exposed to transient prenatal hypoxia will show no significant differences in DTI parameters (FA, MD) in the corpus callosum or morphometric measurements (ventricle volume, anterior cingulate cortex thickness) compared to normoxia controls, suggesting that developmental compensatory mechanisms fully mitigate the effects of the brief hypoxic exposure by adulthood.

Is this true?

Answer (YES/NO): YES